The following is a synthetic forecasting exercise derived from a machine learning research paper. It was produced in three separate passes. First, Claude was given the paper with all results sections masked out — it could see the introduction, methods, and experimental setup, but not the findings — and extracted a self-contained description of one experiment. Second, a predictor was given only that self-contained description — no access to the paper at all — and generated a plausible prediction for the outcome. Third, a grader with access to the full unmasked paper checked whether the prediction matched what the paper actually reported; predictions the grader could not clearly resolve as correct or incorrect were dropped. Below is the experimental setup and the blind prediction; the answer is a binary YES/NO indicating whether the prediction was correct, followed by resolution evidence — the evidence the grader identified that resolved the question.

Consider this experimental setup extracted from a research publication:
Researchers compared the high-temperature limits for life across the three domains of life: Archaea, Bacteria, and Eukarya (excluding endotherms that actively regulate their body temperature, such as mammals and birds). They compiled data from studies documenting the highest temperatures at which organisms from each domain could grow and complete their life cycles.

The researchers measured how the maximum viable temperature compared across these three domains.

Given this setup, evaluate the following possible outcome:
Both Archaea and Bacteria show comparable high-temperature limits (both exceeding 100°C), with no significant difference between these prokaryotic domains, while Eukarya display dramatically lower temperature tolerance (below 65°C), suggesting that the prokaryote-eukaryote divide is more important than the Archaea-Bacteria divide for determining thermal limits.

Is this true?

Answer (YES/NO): NO